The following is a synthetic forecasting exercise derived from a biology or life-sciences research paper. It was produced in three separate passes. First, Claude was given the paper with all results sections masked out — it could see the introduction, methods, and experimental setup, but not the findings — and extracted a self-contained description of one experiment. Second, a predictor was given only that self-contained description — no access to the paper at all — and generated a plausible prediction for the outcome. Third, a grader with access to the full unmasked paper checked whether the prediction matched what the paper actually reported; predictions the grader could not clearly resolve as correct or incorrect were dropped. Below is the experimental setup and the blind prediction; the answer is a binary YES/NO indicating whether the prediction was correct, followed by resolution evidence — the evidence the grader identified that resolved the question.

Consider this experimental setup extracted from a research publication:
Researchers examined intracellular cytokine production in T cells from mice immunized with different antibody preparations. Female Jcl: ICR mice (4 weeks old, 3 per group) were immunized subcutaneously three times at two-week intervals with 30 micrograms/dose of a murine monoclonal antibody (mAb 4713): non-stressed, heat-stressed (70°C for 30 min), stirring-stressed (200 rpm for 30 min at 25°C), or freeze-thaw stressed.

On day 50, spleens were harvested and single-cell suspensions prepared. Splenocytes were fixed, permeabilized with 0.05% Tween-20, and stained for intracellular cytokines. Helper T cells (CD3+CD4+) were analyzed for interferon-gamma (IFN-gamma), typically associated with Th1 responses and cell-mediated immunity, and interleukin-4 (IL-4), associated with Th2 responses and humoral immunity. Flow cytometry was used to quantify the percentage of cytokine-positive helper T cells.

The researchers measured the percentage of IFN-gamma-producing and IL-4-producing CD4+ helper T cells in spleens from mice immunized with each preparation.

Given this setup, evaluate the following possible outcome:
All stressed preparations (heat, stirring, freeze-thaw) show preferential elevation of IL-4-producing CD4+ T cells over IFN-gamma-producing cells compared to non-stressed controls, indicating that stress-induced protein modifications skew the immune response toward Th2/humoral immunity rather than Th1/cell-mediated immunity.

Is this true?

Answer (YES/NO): NO